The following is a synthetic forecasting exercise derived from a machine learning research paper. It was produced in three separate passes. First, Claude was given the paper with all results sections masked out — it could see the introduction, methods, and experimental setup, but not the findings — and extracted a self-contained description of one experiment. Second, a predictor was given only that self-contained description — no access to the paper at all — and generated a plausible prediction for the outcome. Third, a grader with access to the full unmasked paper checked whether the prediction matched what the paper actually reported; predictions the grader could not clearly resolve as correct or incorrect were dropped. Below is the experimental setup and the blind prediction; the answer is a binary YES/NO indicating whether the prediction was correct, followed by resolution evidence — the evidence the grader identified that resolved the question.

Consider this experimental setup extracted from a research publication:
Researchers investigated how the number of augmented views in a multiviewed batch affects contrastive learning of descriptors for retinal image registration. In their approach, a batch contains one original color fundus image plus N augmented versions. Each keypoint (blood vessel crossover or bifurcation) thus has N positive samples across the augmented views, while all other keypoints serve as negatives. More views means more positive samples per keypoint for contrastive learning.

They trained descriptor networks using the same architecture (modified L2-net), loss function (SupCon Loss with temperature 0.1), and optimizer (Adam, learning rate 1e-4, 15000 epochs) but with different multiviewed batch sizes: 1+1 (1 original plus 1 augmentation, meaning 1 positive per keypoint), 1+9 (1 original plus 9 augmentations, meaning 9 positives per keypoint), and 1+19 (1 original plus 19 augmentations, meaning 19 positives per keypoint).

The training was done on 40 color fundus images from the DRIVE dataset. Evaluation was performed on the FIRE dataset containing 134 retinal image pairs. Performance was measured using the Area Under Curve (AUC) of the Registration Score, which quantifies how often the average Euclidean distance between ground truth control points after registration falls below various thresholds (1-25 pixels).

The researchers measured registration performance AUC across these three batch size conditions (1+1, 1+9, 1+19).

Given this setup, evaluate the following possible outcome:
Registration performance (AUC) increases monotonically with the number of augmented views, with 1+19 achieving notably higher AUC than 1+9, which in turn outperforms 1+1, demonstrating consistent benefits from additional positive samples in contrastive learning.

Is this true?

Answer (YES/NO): NO